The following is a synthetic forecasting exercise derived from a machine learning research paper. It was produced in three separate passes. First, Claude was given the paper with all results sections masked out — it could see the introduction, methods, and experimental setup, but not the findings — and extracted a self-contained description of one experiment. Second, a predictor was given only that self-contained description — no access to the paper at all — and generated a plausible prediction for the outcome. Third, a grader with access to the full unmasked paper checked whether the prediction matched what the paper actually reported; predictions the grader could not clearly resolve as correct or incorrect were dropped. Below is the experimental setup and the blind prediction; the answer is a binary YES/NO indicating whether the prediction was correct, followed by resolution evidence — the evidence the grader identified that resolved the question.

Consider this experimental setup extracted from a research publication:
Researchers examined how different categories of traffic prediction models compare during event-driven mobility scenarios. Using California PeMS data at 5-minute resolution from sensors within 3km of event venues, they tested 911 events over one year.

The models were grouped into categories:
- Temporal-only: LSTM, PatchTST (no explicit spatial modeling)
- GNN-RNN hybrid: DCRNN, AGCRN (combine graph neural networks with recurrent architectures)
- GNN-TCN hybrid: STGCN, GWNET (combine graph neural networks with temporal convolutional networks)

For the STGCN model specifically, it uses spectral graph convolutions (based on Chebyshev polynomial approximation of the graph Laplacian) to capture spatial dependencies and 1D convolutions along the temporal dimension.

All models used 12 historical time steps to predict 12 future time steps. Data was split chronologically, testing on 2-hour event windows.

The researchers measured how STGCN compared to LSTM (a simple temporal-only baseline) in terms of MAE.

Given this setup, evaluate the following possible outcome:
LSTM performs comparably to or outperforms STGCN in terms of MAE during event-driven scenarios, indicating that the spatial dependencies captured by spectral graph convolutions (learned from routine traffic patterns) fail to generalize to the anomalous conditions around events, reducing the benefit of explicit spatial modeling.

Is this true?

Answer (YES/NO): YES